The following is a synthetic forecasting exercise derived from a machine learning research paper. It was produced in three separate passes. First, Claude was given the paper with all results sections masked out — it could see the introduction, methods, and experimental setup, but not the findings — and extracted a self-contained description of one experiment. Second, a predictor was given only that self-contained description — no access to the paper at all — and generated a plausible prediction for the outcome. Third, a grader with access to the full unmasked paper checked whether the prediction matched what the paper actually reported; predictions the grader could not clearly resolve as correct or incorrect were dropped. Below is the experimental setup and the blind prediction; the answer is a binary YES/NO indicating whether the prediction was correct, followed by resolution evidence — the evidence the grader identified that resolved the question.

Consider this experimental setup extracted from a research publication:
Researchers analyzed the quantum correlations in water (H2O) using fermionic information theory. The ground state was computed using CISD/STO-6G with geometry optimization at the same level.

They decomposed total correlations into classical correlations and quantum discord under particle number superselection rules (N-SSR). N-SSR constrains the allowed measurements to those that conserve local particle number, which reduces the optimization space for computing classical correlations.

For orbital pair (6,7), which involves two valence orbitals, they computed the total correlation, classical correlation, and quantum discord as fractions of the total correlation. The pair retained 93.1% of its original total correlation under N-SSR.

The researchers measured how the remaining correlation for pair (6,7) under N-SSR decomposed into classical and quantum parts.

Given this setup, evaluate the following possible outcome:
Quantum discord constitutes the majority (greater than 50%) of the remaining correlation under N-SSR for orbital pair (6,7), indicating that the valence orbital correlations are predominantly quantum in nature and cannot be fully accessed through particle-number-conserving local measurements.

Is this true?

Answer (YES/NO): NO